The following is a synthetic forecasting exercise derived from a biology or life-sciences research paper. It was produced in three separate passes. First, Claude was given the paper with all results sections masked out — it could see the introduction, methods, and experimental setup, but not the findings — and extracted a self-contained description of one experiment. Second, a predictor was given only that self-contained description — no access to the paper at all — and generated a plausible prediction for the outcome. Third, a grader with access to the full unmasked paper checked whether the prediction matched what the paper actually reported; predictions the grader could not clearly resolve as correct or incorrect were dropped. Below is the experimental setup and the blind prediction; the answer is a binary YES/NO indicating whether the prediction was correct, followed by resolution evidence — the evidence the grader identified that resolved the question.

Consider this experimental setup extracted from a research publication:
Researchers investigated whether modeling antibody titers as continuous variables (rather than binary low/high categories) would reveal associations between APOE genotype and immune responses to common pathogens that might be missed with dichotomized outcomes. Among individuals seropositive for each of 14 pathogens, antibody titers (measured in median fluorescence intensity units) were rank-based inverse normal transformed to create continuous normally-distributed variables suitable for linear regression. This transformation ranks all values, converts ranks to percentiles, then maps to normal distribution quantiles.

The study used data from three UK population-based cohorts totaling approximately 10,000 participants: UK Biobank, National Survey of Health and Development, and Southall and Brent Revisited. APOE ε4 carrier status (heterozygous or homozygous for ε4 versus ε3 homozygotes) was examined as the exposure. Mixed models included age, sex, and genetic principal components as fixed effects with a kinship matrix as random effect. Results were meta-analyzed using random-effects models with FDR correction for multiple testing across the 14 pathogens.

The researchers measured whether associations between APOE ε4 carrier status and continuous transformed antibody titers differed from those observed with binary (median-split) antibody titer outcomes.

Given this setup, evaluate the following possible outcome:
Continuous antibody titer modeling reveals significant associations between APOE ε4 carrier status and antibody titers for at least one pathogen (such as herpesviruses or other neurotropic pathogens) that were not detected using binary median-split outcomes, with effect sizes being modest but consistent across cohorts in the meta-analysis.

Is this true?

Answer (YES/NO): NO